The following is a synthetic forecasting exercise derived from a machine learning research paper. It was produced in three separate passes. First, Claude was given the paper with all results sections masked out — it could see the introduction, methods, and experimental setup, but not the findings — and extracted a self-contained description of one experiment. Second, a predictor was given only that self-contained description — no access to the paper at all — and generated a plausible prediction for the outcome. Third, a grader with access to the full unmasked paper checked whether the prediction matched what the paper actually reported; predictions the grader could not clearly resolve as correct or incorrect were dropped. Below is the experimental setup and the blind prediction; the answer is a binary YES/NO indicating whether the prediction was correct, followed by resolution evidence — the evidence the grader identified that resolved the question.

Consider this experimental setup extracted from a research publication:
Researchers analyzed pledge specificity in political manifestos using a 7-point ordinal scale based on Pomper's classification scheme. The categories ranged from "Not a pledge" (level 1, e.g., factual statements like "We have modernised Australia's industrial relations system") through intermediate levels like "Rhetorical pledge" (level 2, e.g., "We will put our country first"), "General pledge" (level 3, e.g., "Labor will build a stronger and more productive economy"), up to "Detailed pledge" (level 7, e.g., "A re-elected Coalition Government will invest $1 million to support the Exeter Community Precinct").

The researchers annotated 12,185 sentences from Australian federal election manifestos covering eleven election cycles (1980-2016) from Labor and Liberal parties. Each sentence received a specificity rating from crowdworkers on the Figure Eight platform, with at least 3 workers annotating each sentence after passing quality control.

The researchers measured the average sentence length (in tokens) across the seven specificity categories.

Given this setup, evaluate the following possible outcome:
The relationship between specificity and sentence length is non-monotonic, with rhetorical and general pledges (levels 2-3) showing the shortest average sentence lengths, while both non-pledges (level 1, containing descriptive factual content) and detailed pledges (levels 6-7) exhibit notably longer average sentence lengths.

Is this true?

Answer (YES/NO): NO